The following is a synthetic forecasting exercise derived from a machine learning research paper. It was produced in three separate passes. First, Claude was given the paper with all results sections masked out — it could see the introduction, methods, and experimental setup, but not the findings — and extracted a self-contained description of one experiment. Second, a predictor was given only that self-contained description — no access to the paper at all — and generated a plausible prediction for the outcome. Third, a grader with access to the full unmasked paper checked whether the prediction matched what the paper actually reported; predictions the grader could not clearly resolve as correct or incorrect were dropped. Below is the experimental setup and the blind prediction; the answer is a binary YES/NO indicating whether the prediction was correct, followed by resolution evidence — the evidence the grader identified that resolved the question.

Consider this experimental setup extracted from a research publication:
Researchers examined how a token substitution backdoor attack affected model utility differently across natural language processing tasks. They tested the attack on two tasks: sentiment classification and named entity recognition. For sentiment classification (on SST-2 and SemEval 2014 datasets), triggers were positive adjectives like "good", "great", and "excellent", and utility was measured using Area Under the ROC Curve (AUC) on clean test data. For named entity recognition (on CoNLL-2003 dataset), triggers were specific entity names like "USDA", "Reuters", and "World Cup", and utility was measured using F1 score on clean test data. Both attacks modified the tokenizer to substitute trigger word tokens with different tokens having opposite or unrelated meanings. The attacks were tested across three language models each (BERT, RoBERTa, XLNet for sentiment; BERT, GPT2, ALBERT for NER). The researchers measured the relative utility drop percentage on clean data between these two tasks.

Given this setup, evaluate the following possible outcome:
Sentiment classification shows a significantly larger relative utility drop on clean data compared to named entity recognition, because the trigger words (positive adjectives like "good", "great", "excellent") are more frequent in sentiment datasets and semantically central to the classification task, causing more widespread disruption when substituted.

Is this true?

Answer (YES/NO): YES